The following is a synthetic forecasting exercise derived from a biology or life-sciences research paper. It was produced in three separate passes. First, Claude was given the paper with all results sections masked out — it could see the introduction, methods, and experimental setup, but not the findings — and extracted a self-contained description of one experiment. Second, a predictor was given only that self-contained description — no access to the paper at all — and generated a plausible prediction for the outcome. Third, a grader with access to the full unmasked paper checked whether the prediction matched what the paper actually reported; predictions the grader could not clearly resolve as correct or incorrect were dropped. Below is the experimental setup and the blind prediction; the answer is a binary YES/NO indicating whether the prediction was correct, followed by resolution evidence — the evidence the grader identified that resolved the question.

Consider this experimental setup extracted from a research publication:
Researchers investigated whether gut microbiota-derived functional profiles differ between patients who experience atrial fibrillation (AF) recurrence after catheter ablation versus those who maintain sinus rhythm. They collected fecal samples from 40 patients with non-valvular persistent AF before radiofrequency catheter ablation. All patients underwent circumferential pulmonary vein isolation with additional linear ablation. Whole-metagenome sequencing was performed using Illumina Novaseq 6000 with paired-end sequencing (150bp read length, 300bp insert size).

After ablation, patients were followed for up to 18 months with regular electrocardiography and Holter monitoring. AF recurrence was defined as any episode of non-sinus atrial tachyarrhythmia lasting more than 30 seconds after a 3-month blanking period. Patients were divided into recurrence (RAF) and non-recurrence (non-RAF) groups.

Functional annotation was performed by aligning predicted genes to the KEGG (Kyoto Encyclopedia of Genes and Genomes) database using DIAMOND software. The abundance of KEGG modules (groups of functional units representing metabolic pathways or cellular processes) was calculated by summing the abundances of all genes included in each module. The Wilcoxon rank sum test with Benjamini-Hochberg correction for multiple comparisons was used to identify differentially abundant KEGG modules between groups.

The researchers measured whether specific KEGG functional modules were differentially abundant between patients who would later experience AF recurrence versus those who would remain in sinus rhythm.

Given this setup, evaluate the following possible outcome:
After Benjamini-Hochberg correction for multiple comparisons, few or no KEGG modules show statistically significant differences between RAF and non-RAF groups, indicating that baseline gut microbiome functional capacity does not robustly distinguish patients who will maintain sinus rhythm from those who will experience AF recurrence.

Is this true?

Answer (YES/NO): YES